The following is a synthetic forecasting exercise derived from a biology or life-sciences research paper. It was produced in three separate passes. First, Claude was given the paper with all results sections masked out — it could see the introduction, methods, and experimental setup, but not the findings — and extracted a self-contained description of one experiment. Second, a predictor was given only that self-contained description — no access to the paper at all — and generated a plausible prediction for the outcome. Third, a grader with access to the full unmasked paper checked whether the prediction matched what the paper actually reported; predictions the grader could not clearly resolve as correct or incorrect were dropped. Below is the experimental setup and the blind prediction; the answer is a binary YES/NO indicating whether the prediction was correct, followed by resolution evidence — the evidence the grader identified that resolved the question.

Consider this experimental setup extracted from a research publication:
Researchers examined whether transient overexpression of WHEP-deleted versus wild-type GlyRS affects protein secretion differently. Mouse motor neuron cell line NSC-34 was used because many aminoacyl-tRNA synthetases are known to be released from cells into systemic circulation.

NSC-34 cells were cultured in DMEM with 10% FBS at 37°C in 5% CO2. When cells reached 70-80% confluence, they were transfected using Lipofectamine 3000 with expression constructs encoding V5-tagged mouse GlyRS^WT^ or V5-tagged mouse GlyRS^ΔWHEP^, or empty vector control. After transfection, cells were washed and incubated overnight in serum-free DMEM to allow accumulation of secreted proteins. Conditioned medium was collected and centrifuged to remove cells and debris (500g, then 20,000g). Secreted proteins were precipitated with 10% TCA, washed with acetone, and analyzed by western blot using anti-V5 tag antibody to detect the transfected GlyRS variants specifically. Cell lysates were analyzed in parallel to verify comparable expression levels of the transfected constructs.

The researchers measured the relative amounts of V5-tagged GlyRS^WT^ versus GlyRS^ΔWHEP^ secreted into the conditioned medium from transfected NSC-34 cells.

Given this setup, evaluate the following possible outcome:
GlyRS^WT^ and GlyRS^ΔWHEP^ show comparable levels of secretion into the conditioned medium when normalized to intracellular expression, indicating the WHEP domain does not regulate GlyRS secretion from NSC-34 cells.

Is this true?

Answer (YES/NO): NO